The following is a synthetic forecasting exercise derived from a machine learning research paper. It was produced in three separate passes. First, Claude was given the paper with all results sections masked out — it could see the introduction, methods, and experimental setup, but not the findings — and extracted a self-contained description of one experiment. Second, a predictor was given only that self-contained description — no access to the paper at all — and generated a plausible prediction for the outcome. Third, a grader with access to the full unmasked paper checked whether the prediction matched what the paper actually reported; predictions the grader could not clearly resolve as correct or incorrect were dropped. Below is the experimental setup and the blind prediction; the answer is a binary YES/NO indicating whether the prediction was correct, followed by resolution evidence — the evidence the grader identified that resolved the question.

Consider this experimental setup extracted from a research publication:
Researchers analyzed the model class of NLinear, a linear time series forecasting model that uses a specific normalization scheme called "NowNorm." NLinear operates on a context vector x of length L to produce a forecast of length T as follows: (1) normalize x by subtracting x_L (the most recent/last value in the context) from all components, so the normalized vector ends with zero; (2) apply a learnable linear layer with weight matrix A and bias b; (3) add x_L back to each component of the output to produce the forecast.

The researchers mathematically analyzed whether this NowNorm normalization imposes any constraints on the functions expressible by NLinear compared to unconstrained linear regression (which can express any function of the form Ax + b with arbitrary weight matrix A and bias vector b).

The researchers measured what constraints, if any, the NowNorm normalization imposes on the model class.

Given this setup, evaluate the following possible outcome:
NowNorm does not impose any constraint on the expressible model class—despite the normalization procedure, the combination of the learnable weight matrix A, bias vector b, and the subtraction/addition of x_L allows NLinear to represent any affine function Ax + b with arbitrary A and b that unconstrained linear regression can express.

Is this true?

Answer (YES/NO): NO